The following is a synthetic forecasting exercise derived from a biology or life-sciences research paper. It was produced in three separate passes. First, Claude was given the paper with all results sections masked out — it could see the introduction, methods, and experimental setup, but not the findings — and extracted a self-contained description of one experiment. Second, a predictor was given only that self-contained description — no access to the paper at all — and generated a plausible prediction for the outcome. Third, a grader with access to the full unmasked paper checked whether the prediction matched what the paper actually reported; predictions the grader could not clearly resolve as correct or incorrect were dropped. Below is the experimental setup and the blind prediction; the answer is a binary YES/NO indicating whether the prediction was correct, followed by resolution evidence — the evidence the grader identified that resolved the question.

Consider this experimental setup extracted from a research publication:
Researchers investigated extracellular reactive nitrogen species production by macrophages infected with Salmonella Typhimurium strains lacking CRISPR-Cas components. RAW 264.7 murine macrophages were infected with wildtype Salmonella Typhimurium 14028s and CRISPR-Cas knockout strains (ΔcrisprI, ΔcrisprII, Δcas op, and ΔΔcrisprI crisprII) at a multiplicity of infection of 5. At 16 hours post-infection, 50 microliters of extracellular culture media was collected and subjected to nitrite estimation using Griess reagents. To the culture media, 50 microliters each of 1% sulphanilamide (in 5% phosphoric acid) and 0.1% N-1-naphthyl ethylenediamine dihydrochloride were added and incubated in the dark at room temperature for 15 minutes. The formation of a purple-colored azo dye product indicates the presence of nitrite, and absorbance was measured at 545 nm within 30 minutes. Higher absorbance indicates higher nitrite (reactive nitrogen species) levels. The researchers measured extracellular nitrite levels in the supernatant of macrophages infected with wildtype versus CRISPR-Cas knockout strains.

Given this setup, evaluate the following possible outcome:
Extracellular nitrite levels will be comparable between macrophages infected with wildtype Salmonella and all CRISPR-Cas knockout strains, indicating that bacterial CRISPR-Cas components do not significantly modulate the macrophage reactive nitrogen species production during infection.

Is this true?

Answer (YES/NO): YES